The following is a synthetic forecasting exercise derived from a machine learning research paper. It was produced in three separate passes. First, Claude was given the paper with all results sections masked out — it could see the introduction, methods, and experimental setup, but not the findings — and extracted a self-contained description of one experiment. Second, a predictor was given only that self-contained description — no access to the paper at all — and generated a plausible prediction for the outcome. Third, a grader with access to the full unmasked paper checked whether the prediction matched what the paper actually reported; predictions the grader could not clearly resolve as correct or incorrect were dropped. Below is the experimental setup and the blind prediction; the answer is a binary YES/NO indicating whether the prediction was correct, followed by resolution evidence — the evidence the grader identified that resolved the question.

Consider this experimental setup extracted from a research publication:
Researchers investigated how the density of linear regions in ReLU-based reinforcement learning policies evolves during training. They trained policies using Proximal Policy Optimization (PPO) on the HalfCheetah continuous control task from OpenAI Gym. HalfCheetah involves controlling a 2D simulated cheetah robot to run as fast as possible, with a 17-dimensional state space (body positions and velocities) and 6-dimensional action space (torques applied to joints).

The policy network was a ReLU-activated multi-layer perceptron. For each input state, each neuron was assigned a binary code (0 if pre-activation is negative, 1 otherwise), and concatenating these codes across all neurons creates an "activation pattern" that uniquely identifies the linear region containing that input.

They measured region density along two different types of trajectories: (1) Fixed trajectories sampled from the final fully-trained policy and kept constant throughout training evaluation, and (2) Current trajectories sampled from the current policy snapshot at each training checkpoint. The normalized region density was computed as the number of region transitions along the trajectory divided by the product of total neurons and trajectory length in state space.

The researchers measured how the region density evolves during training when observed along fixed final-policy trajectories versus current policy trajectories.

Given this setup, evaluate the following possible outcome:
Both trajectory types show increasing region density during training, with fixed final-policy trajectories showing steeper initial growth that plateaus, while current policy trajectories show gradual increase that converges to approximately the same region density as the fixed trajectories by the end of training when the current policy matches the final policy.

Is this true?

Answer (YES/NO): NO